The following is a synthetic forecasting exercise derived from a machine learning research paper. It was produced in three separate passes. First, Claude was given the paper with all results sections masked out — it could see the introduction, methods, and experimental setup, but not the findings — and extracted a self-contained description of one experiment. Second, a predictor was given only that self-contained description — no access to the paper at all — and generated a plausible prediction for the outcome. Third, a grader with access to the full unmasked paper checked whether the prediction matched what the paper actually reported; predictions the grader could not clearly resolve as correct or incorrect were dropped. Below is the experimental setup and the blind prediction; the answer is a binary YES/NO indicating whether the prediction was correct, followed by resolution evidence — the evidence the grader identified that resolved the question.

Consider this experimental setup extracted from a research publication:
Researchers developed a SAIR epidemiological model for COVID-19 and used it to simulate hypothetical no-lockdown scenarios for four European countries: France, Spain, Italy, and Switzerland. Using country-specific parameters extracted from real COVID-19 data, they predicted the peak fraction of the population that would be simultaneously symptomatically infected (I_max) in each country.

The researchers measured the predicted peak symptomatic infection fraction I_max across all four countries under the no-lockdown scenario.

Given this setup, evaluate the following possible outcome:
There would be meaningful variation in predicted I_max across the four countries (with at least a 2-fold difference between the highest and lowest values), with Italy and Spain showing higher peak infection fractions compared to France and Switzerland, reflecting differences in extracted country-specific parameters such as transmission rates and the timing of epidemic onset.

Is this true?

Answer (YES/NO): NO